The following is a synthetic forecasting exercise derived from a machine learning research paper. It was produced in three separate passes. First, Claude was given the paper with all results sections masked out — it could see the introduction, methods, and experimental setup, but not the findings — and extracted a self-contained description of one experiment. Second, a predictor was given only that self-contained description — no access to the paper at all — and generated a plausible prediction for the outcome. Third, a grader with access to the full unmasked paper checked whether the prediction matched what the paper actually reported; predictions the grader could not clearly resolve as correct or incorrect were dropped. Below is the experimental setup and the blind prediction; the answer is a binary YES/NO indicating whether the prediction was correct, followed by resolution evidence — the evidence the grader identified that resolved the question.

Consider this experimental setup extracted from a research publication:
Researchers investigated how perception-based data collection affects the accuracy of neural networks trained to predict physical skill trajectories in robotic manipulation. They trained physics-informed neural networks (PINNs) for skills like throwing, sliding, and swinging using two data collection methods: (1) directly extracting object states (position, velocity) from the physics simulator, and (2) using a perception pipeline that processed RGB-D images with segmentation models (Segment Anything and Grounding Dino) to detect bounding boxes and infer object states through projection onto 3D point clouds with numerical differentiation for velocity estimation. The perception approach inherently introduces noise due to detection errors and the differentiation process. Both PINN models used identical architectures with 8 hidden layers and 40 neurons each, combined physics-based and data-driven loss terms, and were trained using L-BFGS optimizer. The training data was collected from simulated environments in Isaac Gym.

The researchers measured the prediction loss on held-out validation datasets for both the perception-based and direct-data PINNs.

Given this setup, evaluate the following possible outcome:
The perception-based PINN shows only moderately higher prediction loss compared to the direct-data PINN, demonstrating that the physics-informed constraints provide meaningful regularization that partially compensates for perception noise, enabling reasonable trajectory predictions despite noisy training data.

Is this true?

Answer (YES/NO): NO